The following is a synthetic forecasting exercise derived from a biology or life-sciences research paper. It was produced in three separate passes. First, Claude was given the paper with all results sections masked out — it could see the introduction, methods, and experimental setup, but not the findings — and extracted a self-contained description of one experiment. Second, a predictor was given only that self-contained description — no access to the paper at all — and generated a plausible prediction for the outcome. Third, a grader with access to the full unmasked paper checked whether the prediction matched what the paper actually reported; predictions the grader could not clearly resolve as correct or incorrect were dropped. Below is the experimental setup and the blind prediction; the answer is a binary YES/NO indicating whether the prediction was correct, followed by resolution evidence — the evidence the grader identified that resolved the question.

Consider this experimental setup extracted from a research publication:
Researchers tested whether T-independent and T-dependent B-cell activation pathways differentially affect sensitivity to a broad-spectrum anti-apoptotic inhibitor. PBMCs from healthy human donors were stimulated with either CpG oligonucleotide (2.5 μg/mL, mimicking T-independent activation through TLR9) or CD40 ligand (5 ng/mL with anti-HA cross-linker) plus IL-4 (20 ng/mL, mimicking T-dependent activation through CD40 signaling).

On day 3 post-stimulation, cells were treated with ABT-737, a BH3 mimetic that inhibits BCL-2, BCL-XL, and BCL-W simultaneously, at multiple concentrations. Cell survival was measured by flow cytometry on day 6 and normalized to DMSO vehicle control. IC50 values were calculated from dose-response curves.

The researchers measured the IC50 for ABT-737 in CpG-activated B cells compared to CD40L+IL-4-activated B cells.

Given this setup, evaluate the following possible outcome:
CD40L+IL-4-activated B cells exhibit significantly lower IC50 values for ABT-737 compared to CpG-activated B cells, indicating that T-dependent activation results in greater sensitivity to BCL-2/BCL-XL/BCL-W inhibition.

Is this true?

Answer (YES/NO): YES